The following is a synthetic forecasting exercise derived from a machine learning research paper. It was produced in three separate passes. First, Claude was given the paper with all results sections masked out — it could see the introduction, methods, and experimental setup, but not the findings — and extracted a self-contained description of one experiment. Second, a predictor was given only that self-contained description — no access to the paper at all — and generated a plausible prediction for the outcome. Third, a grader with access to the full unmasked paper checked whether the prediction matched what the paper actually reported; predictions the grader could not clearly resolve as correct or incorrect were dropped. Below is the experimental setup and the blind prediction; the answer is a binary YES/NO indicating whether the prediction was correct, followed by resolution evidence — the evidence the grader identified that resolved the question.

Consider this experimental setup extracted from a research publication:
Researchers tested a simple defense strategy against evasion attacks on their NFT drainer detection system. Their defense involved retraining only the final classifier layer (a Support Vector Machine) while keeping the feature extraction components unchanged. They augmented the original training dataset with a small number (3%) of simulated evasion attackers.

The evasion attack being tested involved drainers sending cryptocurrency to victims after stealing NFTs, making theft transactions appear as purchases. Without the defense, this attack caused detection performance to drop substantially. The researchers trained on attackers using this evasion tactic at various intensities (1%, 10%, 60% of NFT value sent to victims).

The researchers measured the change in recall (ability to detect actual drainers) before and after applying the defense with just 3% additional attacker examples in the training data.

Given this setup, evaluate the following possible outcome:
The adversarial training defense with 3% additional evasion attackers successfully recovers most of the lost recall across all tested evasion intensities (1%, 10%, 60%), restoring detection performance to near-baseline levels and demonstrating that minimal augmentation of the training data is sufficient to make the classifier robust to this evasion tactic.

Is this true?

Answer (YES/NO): NO